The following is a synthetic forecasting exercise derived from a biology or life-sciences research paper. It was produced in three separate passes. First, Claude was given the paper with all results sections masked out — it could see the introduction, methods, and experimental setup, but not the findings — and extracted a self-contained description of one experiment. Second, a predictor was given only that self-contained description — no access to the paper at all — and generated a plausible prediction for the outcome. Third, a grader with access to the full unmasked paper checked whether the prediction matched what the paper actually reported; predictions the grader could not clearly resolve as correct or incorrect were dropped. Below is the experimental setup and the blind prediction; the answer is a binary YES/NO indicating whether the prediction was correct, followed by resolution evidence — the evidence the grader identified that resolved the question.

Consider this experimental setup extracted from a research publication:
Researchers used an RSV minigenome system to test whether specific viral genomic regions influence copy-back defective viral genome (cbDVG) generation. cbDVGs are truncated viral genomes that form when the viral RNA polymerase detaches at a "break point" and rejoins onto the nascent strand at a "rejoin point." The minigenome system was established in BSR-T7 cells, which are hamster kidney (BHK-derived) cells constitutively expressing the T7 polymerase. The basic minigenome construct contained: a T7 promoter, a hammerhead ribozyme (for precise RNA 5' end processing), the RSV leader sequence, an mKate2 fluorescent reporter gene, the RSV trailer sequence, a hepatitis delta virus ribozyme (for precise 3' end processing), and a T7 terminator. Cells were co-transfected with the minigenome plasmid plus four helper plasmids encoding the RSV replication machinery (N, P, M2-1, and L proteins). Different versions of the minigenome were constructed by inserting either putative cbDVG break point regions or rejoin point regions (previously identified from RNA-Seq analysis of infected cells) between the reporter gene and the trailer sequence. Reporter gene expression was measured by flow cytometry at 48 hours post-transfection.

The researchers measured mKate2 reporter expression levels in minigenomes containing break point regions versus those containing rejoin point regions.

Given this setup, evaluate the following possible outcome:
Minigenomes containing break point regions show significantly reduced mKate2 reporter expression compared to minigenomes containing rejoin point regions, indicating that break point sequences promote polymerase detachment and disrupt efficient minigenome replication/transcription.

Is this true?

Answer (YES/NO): YES